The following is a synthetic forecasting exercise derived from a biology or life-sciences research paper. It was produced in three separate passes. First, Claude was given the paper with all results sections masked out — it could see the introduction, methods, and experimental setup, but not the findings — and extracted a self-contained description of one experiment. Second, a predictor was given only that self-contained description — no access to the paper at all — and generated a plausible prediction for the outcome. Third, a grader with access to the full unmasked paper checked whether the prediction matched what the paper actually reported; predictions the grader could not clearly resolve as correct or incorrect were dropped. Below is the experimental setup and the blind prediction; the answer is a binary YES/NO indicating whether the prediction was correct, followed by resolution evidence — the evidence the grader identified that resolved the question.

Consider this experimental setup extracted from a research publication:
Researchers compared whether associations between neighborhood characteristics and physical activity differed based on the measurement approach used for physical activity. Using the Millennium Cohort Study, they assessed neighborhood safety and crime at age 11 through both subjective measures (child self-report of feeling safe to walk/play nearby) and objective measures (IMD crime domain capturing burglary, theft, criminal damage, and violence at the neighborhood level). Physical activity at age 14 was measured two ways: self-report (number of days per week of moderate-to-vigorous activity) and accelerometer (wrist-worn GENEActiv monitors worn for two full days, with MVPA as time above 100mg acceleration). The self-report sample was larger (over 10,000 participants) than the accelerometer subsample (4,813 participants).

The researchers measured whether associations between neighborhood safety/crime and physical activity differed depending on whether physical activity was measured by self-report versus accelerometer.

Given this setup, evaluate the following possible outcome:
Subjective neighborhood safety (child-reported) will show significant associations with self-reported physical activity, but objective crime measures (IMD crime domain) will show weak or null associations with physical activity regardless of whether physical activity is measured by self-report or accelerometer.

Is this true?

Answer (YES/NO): NO